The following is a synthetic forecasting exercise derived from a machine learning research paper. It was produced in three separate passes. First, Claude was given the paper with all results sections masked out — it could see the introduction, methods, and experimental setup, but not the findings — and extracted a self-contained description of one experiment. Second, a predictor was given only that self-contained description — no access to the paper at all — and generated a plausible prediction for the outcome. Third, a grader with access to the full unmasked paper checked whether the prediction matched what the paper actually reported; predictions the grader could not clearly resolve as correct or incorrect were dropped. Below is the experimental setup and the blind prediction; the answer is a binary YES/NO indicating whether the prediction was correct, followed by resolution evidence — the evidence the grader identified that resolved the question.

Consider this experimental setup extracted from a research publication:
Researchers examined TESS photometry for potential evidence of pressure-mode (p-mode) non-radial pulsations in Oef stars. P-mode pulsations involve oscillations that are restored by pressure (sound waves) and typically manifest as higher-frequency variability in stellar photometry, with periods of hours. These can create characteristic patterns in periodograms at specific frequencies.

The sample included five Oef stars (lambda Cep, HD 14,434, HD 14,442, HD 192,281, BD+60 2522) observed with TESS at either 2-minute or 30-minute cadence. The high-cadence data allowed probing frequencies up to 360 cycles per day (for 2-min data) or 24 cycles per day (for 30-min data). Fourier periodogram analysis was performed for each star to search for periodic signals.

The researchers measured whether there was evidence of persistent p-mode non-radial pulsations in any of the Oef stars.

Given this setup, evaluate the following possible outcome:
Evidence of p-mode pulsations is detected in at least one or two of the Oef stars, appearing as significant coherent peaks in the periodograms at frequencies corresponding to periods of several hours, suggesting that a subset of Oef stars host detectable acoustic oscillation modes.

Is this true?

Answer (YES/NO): NO